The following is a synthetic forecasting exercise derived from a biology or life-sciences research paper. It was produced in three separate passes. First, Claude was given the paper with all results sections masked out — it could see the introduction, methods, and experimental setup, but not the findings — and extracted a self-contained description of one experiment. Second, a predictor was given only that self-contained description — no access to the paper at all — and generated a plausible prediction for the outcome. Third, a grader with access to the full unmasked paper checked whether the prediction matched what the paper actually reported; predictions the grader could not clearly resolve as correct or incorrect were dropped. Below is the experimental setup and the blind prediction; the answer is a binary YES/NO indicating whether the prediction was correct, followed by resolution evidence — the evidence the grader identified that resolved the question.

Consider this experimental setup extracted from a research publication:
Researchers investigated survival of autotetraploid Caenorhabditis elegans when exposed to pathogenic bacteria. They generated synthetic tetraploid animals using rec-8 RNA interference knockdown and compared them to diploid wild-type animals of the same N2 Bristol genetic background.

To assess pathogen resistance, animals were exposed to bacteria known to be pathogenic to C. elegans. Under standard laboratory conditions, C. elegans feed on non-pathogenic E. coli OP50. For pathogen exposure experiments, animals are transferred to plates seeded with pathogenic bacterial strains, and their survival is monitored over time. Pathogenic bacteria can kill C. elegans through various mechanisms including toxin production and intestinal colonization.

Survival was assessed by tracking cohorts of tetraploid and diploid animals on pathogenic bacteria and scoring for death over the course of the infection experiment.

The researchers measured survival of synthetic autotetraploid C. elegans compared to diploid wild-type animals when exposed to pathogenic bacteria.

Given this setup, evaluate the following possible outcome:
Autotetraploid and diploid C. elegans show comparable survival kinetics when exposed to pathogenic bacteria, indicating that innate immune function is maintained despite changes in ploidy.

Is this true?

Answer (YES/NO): YES